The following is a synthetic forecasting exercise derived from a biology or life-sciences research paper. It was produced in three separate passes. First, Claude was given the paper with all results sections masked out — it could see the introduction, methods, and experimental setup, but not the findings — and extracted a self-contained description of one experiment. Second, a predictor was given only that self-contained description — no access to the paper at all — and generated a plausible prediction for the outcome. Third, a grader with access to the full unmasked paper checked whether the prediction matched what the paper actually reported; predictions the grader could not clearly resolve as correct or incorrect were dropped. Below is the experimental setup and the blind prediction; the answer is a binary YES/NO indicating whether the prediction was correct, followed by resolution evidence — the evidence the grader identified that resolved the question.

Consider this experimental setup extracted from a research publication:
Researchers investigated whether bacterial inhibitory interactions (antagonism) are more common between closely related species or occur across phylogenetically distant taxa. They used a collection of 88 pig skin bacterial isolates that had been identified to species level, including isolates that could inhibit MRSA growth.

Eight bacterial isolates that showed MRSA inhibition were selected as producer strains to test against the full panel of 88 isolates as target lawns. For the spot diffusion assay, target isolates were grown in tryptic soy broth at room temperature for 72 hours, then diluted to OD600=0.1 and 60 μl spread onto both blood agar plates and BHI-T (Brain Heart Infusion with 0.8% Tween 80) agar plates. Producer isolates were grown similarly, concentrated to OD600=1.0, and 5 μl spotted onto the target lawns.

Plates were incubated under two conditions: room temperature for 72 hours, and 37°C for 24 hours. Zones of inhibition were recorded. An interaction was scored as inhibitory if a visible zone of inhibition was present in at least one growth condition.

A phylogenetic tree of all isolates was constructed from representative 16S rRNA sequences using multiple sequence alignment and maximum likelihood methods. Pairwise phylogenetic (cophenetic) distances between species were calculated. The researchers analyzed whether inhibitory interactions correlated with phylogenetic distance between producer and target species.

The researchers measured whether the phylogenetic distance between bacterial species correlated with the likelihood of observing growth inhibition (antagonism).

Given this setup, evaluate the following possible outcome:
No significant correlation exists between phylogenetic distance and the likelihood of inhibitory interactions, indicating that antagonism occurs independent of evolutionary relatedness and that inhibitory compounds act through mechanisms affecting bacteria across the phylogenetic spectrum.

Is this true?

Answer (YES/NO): NO